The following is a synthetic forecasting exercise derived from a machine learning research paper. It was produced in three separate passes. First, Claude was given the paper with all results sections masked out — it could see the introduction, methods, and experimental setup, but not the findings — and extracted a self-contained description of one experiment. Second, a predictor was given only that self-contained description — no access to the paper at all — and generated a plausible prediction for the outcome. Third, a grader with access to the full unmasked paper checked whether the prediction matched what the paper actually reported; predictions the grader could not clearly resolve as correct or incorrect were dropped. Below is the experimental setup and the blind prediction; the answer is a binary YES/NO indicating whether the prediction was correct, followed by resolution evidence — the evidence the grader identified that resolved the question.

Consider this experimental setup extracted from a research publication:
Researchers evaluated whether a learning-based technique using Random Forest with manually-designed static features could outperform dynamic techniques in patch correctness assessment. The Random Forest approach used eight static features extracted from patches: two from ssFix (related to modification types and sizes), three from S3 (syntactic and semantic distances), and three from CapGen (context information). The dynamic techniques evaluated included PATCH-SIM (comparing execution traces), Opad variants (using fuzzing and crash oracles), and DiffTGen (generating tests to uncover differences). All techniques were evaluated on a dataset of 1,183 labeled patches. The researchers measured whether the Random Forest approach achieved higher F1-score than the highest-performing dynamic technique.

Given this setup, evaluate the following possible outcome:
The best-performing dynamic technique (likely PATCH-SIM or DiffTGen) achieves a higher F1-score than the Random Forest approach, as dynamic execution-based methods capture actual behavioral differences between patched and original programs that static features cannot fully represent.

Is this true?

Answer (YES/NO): NO